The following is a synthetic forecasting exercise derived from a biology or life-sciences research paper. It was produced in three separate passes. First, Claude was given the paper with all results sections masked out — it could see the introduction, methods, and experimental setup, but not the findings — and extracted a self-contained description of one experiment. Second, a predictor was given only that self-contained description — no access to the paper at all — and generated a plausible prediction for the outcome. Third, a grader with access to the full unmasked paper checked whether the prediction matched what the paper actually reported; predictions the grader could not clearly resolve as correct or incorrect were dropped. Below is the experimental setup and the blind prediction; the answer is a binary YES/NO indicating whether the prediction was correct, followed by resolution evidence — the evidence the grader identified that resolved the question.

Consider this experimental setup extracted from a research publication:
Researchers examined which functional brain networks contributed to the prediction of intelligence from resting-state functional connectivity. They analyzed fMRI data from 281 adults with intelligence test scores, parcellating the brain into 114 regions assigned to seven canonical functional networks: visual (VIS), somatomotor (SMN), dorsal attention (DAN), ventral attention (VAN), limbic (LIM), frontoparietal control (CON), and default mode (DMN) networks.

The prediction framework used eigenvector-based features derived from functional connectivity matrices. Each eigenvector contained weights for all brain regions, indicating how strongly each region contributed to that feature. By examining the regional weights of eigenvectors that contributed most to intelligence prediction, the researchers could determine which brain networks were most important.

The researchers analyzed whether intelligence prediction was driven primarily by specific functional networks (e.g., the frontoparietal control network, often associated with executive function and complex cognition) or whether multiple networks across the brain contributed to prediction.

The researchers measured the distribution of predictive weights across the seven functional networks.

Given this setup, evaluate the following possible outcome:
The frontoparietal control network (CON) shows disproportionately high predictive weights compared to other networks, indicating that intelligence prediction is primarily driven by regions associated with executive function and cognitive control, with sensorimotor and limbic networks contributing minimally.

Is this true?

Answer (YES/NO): NO